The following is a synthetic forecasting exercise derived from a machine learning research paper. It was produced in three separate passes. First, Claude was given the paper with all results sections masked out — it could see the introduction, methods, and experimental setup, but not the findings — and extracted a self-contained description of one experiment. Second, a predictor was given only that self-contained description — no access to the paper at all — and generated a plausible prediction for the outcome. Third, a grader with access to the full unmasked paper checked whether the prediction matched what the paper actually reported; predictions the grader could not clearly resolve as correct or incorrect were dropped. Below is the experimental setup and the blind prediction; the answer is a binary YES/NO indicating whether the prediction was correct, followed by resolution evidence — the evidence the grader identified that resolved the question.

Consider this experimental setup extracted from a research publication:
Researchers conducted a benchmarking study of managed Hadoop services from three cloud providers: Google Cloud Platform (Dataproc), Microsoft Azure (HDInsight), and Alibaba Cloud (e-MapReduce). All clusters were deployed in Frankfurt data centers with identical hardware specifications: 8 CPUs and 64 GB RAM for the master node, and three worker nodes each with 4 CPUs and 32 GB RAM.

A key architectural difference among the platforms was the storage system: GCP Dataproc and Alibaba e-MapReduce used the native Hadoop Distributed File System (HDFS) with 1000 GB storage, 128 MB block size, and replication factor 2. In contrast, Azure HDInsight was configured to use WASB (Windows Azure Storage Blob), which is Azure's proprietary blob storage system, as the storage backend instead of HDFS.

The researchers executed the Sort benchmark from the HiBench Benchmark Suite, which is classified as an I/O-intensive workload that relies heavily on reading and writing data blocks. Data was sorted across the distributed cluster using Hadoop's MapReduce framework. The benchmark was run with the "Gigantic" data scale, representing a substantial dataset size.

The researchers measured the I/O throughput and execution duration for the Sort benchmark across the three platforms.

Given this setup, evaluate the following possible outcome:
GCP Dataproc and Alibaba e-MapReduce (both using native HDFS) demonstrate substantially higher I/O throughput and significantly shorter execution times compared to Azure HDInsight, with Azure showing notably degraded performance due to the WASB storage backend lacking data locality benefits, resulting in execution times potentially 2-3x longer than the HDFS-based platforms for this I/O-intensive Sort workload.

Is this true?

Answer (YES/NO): NO